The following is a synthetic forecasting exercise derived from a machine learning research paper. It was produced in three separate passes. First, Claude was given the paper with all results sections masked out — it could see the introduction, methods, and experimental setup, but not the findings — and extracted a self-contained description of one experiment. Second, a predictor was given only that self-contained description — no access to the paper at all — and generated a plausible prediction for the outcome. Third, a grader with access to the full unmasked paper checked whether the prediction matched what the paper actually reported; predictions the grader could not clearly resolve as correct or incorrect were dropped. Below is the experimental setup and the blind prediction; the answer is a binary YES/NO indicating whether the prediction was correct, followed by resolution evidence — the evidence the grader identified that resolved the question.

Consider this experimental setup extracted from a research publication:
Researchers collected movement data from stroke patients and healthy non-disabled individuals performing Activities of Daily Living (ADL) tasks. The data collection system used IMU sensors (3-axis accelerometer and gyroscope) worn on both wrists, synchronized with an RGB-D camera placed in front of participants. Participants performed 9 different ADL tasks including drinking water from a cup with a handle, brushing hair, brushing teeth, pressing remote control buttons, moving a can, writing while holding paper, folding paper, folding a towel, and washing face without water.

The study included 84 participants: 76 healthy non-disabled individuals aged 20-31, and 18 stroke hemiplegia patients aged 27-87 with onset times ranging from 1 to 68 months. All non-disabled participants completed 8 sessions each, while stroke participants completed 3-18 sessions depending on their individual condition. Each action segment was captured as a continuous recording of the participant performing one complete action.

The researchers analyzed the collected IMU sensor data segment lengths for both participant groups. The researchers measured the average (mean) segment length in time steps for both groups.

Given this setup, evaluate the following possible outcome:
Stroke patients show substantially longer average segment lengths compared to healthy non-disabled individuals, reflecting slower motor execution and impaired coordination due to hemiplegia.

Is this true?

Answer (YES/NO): YES